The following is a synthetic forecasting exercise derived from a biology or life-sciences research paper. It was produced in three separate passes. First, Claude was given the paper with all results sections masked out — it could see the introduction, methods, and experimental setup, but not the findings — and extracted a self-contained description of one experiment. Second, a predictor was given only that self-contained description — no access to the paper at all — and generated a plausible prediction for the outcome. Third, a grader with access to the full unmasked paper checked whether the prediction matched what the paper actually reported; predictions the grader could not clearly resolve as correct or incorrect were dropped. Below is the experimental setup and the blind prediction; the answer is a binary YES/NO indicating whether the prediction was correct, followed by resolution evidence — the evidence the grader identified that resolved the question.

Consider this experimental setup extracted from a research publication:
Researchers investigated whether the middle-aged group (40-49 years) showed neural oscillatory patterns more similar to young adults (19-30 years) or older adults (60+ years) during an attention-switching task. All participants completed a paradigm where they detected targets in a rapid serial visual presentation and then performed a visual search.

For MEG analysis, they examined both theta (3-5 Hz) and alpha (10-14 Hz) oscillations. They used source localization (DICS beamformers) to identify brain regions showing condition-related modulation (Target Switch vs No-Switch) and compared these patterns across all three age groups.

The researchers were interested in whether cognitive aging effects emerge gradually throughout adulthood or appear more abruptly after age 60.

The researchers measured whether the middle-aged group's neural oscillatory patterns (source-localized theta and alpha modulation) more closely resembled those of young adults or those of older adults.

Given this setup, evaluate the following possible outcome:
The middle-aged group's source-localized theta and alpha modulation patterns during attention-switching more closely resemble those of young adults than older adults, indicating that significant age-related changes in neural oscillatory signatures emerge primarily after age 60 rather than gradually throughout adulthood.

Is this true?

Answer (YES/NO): NO